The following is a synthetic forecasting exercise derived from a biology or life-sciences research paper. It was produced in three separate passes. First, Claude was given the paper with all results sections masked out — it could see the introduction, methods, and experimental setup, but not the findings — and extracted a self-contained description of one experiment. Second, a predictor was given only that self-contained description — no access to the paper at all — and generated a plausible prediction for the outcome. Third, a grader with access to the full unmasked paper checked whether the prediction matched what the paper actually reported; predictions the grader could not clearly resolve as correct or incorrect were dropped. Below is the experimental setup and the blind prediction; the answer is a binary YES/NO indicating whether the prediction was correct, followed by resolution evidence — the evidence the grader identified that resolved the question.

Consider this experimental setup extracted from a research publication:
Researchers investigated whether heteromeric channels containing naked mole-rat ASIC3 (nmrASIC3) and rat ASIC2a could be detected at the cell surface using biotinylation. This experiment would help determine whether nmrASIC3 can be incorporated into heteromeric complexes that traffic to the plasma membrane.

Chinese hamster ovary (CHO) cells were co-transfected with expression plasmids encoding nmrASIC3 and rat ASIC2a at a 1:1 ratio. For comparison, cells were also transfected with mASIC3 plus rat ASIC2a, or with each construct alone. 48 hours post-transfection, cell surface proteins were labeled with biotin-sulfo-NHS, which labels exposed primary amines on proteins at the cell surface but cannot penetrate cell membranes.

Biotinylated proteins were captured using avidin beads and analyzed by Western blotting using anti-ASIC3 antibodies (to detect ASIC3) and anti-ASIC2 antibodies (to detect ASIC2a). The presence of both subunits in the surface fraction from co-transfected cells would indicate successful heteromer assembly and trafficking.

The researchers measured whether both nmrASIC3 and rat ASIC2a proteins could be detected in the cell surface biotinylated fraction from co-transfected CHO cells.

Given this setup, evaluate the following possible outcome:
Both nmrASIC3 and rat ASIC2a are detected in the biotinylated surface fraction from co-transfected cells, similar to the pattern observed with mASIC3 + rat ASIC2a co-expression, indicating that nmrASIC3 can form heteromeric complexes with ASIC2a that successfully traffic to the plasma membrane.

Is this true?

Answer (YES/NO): YES